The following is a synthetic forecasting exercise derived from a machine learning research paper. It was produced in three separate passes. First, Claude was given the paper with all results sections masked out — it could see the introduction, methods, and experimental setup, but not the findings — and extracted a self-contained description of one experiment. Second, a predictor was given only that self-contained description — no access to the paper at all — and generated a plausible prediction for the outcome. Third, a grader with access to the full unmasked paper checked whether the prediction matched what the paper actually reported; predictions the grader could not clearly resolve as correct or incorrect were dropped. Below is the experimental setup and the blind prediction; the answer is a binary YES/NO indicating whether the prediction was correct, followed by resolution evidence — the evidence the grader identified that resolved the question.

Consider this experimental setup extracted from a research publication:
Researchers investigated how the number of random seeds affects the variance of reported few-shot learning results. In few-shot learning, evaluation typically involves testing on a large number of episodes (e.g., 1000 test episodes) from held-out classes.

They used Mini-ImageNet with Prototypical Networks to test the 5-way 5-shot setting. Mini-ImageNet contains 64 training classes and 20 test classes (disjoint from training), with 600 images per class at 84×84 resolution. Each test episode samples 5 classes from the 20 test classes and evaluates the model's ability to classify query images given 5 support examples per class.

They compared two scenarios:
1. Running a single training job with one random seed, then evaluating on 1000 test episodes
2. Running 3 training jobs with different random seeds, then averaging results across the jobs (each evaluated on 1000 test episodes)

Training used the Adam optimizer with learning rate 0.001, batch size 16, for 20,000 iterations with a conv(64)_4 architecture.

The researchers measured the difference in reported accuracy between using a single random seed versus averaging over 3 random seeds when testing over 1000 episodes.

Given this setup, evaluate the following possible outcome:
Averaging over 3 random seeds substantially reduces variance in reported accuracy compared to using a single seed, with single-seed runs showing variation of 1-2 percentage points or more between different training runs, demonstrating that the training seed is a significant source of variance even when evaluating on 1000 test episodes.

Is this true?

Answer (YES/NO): NO